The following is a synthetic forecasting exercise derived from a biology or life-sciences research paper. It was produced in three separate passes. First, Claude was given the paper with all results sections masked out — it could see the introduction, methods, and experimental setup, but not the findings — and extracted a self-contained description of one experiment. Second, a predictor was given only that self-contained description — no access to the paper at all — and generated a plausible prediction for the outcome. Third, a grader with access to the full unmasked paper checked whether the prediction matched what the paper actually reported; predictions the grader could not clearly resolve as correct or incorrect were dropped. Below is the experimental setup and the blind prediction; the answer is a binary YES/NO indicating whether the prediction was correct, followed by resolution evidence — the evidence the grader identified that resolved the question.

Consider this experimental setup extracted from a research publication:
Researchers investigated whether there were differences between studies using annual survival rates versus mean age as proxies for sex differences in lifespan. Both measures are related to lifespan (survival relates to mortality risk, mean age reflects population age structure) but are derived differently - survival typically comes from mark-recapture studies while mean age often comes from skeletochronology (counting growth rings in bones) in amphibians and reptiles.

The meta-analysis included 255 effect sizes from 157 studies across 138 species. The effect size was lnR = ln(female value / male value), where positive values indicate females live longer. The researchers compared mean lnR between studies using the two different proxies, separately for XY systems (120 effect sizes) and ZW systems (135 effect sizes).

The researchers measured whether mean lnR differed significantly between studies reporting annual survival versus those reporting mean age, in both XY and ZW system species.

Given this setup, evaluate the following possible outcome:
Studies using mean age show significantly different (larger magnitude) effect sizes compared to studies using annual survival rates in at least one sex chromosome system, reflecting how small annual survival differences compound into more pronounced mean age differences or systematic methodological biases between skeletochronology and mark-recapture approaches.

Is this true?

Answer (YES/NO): NO